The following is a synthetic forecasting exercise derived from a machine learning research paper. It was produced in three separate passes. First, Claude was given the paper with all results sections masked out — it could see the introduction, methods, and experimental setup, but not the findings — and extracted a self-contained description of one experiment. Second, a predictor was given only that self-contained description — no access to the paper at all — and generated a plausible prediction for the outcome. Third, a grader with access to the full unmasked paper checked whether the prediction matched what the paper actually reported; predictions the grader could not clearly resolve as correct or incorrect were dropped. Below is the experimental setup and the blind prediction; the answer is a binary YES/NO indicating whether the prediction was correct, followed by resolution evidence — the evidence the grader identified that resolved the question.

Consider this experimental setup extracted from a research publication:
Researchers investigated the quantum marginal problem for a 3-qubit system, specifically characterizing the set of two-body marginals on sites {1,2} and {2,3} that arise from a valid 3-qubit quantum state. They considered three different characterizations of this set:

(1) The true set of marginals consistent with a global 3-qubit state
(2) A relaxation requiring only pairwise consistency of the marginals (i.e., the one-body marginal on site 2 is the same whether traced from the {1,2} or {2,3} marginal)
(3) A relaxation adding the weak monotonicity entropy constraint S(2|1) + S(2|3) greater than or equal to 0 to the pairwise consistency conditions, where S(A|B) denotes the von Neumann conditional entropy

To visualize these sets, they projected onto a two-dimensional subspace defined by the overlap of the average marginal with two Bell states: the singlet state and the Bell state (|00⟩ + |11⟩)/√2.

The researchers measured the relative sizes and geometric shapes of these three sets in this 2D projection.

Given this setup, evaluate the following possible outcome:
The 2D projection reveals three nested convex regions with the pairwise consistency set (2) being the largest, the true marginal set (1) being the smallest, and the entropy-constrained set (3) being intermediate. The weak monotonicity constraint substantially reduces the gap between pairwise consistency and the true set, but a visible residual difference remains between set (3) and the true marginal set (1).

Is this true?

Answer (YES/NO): YES